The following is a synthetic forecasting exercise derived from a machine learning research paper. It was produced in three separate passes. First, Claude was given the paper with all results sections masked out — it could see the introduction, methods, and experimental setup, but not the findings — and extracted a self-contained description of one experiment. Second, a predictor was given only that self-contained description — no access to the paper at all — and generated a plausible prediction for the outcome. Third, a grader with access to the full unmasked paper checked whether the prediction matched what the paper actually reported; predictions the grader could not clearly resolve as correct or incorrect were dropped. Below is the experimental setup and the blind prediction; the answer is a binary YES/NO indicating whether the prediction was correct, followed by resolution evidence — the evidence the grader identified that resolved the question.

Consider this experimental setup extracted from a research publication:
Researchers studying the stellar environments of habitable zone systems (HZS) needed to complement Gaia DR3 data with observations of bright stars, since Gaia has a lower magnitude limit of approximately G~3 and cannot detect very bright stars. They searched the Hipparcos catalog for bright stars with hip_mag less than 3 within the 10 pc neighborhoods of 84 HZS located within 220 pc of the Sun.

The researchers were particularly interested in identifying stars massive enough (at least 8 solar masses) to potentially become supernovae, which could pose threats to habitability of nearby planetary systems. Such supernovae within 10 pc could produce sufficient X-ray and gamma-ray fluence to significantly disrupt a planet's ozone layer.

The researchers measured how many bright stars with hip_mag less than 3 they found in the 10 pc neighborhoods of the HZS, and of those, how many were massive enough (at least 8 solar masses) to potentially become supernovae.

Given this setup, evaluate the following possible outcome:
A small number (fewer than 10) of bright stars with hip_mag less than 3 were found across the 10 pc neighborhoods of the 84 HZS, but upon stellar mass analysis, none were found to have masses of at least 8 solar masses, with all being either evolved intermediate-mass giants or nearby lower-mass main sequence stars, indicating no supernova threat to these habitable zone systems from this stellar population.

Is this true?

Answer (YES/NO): NO